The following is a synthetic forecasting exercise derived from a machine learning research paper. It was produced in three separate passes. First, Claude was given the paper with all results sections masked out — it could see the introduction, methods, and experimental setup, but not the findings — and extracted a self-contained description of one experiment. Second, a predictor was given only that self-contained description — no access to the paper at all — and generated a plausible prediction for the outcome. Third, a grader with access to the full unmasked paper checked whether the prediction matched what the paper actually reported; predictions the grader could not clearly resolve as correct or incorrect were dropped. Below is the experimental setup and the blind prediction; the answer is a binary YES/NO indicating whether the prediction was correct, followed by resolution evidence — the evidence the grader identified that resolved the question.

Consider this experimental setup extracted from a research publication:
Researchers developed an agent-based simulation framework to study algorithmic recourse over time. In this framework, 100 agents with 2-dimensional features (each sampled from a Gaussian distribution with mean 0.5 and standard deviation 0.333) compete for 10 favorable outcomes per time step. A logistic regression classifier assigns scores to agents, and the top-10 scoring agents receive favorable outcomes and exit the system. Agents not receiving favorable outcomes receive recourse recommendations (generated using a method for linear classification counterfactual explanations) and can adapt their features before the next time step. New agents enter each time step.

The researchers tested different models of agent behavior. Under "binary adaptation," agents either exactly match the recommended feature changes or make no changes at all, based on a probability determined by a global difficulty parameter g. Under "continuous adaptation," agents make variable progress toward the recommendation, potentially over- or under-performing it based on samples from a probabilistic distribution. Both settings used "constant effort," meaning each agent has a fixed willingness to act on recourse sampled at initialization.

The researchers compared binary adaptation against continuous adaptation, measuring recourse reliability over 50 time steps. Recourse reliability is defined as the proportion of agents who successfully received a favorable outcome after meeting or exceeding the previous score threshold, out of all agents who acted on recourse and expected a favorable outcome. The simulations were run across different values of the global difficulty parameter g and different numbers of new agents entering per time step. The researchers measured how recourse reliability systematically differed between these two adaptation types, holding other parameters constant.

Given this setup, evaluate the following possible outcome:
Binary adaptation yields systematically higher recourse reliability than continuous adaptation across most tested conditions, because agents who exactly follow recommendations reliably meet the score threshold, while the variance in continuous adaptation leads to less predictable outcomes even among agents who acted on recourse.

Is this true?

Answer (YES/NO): NO